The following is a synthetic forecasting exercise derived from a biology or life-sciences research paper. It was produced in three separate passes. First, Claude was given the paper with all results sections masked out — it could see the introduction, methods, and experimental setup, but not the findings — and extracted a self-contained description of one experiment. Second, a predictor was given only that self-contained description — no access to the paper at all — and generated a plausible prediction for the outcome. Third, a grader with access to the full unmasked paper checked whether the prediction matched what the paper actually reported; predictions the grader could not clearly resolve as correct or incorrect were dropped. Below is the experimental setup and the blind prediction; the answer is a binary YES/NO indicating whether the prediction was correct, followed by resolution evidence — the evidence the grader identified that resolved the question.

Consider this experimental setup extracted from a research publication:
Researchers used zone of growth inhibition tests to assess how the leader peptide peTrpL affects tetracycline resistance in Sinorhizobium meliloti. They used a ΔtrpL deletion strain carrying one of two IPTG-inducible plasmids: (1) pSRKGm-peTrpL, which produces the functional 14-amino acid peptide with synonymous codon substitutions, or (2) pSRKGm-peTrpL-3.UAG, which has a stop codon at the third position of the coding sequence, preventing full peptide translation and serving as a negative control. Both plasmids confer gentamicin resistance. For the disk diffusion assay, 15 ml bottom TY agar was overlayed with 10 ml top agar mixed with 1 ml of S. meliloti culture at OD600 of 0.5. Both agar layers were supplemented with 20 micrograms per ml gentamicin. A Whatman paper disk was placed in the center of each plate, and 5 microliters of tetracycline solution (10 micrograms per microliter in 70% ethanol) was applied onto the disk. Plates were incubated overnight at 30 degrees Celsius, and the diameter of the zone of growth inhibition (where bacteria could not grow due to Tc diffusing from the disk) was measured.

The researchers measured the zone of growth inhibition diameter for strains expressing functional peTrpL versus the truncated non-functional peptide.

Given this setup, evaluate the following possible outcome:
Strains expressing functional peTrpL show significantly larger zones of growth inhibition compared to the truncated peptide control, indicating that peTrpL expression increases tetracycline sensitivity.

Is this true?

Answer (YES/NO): NO